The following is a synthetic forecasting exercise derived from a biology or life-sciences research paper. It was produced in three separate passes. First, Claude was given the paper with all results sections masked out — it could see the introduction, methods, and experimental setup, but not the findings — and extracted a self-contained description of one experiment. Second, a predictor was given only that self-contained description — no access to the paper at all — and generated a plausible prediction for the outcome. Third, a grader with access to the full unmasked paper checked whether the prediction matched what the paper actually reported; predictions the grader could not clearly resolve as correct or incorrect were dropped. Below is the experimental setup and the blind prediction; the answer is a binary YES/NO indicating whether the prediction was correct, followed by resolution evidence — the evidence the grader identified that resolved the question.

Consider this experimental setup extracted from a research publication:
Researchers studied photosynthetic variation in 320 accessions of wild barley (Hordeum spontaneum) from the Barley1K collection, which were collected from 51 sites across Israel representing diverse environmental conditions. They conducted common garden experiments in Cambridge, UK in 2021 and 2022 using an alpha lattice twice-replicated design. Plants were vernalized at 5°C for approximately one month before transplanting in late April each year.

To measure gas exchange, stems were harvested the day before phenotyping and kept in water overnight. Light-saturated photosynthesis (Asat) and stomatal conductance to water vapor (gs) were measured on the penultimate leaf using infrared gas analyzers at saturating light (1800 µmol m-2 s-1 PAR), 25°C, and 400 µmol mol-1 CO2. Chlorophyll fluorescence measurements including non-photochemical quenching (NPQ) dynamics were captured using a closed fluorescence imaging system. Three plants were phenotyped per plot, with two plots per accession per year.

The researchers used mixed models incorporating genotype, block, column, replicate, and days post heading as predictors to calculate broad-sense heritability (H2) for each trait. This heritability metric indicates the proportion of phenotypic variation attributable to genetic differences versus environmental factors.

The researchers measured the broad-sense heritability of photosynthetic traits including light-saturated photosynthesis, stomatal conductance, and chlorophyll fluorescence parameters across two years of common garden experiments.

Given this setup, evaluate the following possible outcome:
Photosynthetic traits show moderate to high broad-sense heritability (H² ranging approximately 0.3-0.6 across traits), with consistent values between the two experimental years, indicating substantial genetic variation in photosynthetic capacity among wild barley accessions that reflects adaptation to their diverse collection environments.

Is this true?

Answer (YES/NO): NO